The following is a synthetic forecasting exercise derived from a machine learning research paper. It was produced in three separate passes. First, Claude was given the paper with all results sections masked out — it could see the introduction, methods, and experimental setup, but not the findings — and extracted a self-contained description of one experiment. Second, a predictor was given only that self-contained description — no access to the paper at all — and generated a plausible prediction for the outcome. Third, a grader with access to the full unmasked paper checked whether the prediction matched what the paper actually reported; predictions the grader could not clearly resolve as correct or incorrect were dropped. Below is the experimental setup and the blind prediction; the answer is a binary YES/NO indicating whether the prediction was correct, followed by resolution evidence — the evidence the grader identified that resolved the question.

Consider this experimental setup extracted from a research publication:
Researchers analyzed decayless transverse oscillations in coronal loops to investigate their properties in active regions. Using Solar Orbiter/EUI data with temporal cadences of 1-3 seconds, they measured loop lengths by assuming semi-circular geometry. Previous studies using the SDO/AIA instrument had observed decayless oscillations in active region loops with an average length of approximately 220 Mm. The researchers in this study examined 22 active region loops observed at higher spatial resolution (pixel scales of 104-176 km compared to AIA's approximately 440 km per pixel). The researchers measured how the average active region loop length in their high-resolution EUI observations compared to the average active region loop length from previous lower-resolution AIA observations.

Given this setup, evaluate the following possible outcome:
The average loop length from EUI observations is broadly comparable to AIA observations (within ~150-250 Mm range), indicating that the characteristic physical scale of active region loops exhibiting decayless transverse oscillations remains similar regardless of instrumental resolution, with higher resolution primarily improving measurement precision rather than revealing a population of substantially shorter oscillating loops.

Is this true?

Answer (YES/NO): NO